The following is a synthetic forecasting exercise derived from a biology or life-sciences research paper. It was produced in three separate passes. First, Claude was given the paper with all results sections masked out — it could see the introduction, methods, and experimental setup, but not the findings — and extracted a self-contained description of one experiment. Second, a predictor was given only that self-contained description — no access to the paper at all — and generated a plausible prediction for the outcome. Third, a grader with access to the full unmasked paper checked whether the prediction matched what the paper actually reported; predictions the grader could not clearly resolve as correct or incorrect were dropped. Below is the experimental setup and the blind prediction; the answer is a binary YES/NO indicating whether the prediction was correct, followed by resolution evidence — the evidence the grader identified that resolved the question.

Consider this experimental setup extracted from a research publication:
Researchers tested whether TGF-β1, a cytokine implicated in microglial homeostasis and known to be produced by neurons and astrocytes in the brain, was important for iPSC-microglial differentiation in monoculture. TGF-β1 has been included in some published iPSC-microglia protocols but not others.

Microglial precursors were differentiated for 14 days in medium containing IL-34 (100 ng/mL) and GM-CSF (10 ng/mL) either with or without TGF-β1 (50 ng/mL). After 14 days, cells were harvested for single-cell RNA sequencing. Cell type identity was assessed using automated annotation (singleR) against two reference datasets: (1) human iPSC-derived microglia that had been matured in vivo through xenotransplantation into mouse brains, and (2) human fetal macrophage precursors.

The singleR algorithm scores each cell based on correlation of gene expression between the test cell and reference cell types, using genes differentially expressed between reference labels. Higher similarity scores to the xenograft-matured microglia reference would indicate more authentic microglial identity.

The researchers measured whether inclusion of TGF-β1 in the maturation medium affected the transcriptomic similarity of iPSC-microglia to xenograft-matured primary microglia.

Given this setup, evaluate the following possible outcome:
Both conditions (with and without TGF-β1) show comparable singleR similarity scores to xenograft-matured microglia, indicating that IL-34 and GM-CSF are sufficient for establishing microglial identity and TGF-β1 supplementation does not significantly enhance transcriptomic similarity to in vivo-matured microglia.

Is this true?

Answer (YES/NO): NO